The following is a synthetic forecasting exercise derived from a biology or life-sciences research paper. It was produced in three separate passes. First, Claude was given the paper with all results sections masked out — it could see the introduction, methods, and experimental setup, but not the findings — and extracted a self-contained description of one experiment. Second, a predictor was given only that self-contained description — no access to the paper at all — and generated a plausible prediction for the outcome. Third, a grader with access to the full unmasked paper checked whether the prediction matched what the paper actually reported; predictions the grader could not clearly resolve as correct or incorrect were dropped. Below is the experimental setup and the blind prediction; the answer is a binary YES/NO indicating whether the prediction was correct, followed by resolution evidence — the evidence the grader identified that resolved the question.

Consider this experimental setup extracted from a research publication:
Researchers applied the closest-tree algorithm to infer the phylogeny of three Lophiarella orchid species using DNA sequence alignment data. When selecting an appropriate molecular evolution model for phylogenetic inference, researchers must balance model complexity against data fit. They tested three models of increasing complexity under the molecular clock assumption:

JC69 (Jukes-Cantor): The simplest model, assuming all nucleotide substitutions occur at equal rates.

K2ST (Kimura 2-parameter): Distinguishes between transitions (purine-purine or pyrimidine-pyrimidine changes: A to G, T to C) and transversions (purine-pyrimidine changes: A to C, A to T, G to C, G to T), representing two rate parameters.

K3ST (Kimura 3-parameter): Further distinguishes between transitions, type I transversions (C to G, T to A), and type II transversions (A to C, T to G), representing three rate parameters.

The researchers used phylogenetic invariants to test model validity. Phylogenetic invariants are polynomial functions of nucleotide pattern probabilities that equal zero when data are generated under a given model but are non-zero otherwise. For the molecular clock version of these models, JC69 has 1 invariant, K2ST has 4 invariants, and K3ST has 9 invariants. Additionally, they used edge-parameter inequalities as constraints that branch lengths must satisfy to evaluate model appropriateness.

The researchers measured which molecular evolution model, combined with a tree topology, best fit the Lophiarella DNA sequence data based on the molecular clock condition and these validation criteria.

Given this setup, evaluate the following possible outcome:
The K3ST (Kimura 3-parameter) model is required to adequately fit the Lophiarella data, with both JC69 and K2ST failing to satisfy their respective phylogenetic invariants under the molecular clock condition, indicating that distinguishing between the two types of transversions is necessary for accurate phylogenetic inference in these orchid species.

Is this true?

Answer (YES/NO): NO